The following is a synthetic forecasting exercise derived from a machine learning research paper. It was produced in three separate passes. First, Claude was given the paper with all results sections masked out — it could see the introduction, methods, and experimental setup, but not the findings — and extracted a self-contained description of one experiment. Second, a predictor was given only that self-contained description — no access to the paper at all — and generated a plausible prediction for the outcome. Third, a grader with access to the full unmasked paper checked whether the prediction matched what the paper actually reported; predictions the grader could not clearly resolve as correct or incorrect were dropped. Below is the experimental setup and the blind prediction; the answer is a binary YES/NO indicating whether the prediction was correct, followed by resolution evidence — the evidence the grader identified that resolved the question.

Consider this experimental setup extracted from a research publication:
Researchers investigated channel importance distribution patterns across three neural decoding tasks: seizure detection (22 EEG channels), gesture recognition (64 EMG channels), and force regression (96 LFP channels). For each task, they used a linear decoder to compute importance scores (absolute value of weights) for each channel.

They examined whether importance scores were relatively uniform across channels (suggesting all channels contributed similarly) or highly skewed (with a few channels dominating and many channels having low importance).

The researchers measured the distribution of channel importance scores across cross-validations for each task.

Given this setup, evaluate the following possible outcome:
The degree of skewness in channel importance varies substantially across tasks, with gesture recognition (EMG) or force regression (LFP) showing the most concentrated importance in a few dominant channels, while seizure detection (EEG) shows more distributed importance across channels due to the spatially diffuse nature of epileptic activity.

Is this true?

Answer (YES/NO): NO